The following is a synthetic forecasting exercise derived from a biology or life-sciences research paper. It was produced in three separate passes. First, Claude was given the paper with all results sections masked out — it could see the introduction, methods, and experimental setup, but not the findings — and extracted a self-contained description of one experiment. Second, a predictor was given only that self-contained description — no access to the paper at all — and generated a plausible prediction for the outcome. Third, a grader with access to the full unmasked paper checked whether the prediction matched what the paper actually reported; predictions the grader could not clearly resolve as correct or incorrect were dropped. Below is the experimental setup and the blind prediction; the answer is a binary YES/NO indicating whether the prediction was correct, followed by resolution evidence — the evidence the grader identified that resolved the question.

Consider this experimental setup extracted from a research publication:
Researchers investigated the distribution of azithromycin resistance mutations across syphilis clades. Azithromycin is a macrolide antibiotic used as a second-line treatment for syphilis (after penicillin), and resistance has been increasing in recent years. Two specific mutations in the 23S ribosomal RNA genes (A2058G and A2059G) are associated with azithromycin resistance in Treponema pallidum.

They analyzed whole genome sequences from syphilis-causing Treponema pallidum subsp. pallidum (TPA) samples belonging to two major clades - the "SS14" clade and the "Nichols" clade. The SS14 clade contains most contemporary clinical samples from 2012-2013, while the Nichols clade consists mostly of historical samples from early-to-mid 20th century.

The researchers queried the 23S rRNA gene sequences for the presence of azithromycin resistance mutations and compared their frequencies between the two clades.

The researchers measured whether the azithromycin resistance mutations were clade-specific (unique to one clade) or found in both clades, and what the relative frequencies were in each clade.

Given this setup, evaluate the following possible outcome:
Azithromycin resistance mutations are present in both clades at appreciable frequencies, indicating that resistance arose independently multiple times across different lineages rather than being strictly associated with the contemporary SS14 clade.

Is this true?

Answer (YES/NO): YES